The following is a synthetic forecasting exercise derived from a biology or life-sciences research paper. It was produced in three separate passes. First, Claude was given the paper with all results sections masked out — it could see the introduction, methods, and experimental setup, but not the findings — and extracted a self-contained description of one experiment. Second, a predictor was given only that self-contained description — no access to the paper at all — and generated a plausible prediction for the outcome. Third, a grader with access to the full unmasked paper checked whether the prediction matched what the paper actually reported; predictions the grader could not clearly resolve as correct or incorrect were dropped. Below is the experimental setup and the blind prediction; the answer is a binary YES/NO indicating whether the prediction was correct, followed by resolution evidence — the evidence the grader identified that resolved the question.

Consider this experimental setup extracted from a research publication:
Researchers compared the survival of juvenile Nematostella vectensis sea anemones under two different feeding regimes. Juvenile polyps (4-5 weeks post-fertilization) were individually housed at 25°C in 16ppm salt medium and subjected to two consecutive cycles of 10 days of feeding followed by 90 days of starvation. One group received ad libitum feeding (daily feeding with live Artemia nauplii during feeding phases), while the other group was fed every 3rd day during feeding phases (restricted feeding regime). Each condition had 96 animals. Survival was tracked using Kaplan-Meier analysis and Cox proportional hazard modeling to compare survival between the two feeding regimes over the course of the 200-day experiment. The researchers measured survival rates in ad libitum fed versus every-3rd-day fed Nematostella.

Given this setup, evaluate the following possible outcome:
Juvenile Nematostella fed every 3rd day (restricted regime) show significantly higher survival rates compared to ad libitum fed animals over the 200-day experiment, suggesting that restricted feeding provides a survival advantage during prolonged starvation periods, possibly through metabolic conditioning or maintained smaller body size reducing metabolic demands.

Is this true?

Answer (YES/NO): NO